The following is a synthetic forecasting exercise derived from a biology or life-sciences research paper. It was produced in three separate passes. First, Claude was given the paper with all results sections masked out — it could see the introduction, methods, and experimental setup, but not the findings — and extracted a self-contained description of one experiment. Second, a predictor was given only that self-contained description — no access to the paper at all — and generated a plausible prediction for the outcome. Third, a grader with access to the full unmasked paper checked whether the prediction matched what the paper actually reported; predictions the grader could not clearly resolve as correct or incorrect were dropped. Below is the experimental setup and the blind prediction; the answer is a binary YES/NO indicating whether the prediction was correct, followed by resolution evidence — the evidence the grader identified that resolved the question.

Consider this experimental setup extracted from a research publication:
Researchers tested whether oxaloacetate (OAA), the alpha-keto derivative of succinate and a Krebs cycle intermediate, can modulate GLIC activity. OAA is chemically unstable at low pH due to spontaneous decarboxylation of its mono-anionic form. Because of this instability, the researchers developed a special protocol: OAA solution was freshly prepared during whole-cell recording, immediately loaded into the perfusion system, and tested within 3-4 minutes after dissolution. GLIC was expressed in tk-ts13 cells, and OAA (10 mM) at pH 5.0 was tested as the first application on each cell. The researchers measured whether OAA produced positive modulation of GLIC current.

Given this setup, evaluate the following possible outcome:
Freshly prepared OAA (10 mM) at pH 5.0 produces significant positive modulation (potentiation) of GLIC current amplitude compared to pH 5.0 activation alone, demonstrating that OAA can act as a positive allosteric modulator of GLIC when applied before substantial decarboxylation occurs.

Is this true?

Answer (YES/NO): YES